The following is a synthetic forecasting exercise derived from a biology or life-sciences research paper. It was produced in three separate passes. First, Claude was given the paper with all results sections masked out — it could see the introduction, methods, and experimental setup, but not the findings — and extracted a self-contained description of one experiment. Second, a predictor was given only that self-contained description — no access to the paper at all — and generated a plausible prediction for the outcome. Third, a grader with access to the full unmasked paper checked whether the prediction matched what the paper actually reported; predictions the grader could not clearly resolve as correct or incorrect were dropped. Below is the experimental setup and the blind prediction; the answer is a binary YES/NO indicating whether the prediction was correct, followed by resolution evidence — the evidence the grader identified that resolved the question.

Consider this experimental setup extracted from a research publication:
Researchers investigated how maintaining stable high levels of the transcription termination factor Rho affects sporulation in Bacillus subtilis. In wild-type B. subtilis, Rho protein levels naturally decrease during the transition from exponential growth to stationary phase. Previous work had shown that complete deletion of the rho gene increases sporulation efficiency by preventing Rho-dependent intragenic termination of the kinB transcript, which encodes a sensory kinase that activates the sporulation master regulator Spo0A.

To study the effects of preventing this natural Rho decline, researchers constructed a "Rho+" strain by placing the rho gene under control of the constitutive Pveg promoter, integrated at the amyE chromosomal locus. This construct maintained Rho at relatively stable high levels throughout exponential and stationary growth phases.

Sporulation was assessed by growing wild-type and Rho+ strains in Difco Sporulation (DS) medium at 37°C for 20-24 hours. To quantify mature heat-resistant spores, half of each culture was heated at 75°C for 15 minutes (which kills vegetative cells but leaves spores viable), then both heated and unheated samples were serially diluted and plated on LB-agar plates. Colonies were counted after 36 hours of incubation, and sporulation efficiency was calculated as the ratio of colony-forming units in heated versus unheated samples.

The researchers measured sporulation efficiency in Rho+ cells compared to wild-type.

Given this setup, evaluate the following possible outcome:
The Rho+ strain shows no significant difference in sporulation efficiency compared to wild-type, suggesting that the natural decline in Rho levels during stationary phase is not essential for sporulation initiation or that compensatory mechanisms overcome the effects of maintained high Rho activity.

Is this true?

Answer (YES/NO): NO